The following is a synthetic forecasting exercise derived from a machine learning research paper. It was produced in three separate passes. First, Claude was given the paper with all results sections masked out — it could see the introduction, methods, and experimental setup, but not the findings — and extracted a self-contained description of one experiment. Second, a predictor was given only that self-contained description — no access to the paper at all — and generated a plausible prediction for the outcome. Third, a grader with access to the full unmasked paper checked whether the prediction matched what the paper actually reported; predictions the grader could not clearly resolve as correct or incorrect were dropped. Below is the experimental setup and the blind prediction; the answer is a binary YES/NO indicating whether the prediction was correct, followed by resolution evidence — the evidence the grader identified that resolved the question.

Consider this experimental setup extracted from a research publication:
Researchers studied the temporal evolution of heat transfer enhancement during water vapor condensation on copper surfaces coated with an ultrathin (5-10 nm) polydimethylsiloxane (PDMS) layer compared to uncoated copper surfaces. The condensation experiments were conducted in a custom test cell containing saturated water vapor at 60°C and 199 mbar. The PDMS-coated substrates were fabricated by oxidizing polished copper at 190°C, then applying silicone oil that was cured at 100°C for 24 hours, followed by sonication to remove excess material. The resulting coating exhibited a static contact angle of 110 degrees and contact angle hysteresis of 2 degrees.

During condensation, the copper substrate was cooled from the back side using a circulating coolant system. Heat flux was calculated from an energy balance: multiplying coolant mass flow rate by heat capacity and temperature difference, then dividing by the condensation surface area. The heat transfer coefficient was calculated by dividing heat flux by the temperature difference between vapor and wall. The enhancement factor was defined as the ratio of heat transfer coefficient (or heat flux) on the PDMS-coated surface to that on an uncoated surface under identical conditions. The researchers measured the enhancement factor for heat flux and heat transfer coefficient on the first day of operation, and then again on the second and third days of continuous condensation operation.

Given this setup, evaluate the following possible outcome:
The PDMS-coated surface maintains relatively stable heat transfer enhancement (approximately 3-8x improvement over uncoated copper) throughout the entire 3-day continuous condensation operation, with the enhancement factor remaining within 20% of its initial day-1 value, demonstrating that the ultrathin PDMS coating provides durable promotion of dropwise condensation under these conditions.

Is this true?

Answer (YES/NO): NO